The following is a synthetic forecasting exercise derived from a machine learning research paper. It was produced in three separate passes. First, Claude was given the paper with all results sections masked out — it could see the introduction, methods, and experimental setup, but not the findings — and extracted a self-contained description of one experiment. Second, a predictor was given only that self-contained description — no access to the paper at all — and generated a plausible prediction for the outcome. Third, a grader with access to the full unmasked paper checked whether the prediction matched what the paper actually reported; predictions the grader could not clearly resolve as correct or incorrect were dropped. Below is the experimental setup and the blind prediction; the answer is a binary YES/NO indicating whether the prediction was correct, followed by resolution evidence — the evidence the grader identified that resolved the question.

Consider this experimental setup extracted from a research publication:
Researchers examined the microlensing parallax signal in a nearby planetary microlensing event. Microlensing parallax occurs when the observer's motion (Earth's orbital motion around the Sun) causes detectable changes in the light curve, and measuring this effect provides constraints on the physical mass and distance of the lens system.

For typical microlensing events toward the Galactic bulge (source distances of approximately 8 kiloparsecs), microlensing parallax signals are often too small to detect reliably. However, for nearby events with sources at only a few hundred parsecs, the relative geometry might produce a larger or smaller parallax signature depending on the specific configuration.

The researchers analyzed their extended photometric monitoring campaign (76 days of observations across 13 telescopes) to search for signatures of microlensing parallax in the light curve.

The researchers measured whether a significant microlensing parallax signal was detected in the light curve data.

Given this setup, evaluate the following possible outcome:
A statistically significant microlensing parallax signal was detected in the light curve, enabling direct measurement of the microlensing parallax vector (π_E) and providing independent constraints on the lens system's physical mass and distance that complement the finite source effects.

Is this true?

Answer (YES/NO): NO